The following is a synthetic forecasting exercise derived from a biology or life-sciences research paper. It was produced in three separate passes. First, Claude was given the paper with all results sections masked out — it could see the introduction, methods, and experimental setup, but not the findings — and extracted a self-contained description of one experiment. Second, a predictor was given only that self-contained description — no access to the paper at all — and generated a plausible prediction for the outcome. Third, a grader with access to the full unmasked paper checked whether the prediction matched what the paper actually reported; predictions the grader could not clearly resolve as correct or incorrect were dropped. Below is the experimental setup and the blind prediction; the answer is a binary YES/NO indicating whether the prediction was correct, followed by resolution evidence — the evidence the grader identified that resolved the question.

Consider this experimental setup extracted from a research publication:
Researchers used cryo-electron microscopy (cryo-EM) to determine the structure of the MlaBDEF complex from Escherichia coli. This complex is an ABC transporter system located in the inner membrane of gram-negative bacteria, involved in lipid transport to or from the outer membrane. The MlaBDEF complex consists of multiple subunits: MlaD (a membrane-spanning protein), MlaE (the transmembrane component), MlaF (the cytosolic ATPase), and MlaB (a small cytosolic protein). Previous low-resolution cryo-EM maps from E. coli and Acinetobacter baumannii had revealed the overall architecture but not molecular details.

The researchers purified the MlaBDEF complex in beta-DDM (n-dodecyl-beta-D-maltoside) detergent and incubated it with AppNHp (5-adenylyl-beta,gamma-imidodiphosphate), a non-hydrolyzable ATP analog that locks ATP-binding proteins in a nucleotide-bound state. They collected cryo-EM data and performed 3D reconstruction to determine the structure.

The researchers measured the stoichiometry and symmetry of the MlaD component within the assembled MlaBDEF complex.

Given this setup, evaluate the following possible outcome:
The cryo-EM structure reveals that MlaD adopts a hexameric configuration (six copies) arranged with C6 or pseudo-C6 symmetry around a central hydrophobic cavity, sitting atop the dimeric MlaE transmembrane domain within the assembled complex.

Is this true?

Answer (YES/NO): YES